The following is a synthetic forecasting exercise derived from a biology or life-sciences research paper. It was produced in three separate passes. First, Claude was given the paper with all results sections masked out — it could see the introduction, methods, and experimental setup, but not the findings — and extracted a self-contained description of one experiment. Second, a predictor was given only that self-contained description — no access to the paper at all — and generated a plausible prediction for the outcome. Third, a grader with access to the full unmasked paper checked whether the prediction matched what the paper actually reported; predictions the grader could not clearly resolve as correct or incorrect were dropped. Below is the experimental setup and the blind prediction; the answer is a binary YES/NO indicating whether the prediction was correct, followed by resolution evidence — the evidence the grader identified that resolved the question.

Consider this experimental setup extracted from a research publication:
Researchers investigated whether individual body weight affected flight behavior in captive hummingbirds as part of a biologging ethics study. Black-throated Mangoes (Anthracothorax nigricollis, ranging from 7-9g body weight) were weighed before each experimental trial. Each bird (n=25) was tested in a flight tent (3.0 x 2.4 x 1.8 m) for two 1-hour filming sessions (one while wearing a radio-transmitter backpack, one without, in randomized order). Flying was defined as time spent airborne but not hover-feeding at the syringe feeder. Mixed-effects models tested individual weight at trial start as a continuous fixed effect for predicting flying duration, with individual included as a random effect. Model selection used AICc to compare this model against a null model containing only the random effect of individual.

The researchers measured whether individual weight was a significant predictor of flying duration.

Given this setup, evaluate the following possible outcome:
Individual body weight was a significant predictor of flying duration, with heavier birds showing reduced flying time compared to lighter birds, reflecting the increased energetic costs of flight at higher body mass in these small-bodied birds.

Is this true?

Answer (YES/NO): NO